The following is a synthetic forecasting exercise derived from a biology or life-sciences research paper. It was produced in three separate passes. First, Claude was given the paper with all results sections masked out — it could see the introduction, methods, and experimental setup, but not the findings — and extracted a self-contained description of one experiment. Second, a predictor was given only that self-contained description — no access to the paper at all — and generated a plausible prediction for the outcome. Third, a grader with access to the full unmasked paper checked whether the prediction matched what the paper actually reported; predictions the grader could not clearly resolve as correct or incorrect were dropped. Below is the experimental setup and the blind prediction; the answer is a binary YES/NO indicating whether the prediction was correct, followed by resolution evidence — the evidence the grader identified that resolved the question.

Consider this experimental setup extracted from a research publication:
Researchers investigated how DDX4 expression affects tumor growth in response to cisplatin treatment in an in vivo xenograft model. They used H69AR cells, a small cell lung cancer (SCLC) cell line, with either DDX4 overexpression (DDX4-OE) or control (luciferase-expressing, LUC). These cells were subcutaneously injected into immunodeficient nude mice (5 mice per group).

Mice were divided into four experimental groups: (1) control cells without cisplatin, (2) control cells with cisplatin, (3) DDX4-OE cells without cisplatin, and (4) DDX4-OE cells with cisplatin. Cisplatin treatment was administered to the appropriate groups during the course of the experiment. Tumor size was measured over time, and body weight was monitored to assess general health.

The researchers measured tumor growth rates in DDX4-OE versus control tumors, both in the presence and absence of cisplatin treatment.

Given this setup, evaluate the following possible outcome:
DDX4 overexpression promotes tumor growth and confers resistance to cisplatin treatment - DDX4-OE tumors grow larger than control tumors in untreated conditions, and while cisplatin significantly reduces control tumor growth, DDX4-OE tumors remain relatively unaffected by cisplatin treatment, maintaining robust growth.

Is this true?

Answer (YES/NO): NO